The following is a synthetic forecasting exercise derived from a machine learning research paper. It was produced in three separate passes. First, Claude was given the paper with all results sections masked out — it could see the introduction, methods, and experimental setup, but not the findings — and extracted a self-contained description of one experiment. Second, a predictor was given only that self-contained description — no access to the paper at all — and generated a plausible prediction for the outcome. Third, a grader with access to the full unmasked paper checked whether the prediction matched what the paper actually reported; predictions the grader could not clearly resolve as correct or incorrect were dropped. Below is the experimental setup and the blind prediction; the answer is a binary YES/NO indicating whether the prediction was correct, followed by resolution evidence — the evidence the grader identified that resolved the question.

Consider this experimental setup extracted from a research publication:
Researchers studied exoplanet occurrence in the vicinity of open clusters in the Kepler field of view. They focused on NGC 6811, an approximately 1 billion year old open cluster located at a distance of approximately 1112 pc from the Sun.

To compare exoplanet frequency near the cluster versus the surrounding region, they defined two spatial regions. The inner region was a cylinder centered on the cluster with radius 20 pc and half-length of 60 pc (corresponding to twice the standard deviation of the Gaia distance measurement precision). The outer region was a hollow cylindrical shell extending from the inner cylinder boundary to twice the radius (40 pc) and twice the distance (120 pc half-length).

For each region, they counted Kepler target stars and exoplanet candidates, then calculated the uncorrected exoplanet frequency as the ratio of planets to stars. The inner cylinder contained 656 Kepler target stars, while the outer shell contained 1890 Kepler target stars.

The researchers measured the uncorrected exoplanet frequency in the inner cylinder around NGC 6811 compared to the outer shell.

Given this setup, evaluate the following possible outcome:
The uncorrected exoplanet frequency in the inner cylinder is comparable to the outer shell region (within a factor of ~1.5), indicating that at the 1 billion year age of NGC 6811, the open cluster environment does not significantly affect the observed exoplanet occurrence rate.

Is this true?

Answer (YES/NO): YES